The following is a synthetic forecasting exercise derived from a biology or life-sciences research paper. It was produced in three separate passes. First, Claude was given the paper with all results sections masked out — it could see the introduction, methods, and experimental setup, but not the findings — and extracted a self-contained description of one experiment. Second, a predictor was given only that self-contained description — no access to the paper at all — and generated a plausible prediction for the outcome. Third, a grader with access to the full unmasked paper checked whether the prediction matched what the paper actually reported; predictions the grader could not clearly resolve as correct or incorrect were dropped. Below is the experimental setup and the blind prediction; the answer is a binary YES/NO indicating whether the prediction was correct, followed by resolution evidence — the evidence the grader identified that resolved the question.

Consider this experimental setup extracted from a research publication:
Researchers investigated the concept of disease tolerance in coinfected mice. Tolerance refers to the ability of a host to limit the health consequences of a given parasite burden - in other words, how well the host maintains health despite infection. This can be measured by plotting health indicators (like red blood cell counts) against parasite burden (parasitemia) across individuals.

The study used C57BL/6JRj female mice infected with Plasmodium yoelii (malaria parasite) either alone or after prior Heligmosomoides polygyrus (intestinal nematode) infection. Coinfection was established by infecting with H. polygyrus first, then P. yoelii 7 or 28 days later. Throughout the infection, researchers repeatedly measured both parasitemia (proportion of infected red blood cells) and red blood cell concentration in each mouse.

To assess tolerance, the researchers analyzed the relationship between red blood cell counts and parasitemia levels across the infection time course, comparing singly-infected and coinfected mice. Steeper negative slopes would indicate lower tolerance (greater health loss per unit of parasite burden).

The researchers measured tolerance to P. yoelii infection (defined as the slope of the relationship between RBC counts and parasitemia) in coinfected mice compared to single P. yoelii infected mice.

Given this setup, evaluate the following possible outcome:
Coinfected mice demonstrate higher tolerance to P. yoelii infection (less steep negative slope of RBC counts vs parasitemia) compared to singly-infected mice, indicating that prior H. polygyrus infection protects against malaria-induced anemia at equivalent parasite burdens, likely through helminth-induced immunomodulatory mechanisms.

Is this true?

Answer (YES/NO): NO